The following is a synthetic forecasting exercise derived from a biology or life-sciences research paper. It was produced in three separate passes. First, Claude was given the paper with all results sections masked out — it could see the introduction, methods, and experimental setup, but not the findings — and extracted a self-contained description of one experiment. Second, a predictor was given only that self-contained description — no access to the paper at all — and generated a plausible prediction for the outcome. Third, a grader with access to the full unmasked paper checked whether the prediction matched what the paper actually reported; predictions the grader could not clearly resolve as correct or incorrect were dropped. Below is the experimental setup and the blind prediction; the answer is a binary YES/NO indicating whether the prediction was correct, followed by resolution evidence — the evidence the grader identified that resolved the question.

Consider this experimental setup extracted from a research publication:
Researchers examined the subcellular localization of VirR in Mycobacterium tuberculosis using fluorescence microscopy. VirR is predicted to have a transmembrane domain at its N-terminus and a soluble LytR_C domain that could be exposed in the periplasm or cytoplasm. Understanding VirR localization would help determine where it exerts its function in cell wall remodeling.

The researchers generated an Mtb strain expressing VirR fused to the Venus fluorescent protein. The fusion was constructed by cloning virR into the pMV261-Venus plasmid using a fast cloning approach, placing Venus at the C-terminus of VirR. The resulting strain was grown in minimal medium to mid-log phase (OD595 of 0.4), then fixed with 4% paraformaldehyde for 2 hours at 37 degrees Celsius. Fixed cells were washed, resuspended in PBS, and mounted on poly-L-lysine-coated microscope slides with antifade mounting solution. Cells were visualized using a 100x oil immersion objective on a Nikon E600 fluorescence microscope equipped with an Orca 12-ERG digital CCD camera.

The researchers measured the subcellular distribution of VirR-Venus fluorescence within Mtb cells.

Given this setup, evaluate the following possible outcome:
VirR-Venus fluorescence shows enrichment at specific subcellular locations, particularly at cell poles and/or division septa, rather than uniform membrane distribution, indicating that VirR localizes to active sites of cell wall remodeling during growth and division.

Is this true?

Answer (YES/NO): YES